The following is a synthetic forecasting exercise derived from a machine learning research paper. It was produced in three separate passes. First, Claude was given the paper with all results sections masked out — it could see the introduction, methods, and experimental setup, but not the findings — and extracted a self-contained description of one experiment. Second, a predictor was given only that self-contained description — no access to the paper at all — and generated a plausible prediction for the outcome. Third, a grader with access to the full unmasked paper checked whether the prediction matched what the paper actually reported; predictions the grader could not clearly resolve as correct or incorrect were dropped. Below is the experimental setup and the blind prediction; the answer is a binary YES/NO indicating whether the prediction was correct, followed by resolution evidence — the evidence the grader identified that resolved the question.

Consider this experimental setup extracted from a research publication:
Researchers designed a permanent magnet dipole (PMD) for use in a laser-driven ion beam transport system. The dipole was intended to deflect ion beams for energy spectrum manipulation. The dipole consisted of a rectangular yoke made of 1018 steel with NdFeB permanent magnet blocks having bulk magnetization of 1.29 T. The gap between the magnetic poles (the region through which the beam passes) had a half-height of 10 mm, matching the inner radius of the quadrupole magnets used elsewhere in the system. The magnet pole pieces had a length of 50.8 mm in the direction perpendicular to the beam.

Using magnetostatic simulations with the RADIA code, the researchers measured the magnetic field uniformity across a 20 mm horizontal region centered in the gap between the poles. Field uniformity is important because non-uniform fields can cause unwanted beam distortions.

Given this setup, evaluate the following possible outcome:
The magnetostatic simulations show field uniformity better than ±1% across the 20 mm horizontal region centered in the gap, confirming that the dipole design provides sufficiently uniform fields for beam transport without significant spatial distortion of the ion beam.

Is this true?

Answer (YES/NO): NO